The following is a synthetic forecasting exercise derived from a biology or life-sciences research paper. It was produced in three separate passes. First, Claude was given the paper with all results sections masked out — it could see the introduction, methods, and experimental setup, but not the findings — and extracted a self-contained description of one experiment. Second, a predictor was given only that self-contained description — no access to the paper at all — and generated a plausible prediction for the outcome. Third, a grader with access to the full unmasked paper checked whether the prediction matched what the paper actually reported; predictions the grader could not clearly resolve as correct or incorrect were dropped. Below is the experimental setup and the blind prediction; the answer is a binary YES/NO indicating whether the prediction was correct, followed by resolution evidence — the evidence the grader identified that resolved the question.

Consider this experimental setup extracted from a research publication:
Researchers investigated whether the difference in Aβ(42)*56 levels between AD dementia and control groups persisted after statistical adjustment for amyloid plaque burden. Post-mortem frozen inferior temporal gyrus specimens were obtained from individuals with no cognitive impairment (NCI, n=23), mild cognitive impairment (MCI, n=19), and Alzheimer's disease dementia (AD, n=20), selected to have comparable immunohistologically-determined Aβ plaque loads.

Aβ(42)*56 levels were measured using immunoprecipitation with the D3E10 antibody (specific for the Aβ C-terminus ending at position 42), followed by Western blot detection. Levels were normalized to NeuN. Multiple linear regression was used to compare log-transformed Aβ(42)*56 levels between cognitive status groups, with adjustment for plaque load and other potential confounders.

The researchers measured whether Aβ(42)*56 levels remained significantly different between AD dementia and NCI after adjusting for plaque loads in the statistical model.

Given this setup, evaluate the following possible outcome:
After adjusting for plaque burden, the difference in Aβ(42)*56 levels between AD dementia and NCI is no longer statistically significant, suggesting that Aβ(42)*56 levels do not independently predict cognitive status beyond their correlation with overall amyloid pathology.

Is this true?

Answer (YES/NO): YES